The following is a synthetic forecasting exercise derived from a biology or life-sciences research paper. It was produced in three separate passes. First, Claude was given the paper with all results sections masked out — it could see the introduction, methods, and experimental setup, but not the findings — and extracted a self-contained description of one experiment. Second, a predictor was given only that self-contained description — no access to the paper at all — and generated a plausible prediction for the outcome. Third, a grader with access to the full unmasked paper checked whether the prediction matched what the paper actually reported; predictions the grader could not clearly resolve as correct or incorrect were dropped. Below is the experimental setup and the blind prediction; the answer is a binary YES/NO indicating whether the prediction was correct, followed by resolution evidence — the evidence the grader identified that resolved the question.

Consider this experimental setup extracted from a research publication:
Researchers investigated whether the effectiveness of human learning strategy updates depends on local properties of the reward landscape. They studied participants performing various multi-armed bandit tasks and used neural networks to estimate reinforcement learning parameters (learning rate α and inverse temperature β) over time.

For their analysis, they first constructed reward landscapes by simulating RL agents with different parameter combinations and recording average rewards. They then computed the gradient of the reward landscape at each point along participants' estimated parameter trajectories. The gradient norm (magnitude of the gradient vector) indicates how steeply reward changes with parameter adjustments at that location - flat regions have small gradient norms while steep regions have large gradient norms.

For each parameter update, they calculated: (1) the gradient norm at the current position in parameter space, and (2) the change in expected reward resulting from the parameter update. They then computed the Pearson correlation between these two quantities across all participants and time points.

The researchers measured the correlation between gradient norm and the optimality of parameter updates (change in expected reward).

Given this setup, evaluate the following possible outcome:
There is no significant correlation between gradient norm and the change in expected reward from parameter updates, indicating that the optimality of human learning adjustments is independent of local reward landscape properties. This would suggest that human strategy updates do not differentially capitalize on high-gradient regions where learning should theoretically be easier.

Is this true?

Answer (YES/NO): NO